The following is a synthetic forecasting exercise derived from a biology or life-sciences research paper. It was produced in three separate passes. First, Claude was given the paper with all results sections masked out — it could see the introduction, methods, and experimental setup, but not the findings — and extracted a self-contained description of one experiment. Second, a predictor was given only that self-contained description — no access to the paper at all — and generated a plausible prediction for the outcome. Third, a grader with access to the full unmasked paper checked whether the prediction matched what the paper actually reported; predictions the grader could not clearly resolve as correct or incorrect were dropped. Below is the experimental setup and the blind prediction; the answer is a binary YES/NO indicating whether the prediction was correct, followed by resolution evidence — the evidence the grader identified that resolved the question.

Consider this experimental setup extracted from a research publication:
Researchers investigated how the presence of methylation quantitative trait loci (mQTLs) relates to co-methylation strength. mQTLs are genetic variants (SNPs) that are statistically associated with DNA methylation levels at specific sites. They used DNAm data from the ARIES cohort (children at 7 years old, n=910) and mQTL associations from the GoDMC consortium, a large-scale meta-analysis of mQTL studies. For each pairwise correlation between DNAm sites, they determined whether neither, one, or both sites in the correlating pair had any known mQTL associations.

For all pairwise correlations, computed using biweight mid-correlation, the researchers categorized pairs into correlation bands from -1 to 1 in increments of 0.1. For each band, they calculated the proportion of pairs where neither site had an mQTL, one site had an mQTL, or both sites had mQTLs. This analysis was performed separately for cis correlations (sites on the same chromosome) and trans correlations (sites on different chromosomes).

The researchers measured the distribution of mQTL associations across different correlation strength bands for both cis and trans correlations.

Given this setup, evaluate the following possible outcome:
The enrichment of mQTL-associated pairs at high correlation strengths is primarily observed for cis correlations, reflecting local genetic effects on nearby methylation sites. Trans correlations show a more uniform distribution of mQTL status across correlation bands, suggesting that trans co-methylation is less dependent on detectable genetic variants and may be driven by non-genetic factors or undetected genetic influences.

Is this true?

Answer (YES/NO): YES